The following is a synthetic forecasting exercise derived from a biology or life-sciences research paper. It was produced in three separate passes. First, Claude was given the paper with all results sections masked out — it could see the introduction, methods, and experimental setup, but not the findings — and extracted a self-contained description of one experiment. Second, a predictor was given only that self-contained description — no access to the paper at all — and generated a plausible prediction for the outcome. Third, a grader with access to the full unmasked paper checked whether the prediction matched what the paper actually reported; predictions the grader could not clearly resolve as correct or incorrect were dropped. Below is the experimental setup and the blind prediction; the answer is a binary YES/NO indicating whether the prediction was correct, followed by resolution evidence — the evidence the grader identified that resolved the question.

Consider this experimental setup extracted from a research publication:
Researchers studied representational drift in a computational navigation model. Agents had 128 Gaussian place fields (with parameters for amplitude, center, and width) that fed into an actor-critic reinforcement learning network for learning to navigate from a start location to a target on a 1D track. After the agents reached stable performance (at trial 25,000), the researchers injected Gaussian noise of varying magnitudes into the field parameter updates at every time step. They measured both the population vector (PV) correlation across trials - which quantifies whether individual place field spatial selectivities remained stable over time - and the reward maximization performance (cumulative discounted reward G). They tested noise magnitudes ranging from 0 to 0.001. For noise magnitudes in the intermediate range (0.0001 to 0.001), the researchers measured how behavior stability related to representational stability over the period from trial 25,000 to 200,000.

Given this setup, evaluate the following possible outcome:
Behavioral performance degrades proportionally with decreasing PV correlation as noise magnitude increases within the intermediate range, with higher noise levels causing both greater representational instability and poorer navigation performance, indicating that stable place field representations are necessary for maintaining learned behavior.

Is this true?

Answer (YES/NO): NO